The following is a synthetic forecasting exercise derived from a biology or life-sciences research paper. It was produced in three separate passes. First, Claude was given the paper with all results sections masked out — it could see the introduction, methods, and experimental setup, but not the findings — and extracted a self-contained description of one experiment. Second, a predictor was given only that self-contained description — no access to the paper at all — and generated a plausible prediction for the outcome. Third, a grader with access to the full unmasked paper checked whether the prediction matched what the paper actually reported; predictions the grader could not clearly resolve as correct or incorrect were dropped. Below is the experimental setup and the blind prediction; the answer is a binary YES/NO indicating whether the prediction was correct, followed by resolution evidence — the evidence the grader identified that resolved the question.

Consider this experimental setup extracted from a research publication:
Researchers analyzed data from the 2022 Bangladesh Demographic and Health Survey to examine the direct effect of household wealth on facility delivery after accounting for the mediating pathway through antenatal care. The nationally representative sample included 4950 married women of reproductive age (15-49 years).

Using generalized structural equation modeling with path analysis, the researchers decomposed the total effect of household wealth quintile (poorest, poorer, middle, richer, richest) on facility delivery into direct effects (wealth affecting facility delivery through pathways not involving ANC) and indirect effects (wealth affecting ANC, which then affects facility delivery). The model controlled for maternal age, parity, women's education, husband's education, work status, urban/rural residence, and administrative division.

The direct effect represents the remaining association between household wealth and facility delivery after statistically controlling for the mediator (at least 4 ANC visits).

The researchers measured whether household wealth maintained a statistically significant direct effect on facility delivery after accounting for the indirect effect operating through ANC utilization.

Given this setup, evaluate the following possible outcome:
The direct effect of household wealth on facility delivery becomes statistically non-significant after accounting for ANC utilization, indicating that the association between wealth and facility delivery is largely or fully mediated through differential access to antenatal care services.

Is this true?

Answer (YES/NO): NO